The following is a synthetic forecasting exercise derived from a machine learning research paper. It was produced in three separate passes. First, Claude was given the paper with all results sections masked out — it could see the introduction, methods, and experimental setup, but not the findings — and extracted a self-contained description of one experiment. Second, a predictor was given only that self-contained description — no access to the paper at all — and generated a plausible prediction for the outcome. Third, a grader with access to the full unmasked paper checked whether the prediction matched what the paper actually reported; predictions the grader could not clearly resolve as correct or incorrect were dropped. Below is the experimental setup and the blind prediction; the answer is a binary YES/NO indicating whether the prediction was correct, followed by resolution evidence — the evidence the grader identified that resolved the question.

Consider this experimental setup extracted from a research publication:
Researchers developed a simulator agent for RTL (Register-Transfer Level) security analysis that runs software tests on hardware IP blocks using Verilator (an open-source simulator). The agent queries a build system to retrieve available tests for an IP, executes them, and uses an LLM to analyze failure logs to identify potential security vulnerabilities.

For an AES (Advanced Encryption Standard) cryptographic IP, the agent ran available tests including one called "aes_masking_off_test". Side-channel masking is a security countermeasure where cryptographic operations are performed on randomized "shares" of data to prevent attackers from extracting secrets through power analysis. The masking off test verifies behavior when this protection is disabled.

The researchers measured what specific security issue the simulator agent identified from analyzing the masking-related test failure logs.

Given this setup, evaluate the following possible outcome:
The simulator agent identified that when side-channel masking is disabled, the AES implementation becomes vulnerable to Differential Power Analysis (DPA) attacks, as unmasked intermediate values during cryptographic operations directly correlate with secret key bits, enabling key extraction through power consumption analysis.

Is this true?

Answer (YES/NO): NO